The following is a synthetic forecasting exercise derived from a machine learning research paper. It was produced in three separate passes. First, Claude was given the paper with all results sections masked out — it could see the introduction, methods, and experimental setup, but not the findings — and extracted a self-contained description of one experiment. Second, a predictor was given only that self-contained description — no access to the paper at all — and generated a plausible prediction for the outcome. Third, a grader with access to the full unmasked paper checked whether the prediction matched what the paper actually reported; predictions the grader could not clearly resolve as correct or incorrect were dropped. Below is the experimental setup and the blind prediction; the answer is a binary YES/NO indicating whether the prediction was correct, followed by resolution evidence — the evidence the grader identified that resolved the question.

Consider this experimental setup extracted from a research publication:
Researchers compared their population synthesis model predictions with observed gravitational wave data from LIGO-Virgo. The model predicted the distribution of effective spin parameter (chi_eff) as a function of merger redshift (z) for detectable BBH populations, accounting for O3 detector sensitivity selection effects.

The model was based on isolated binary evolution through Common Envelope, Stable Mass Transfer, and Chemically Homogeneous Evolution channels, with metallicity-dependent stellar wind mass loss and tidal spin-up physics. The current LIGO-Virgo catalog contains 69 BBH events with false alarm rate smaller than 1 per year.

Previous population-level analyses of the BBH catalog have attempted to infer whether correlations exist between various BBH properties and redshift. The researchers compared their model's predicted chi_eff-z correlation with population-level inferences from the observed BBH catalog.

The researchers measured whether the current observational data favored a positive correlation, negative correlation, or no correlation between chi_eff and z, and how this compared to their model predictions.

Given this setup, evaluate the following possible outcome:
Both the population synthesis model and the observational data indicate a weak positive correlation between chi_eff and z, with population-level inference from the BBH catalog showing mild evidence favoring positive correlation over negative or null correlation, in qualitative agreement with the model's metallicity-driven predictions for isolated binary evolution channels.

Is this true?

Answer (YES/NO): YES